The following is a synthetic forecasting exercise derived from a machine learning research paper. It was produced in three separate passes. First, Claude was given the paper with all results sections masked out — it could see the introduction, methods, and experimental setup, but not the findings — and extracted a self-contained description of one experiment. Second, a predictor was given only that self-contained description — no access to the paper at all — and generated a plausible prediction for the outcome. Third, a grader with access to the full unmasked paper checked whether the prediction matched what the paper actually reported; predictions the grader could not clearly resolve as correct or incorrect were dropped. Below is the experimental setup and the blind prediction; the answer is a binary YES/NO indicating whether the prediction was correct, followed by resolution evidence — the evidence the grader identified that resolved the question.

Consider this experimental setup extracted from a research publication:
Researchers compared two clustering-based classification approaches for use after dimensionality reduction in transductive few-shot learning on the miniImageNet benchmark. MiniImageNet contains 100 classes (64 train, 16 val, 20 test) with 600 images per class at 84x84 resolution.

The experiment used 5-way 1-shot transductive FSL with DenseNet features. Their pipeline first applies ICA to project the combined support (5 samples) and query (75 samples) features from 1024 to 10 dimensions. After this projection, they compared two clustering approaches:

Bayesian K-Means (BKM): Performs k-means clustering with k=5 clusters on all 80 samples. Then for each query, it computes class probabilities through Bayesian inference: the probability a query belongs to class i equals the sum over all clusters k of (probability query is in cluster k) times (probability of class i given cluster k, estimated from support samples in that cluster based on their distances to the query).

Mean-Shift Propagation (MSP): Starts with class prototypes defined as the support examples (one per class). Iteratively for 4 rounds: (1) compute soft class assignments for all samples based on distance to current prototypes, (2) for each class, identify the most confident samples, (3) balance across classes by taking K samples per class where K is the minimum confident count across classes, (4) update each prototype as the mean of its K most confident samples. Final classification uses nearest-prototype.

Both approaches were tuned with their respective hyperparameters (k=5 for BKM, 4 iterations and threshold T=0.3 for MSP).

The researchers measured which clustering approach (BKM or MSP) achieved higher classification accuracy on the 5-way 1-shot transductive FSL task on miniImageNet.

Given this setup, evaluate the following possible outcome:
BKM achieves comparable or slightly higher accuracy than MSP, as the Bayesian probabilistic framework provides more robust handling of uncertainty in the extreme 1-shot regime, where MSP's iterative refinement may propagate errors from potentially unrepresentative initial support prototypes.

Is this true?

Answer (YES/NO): NO